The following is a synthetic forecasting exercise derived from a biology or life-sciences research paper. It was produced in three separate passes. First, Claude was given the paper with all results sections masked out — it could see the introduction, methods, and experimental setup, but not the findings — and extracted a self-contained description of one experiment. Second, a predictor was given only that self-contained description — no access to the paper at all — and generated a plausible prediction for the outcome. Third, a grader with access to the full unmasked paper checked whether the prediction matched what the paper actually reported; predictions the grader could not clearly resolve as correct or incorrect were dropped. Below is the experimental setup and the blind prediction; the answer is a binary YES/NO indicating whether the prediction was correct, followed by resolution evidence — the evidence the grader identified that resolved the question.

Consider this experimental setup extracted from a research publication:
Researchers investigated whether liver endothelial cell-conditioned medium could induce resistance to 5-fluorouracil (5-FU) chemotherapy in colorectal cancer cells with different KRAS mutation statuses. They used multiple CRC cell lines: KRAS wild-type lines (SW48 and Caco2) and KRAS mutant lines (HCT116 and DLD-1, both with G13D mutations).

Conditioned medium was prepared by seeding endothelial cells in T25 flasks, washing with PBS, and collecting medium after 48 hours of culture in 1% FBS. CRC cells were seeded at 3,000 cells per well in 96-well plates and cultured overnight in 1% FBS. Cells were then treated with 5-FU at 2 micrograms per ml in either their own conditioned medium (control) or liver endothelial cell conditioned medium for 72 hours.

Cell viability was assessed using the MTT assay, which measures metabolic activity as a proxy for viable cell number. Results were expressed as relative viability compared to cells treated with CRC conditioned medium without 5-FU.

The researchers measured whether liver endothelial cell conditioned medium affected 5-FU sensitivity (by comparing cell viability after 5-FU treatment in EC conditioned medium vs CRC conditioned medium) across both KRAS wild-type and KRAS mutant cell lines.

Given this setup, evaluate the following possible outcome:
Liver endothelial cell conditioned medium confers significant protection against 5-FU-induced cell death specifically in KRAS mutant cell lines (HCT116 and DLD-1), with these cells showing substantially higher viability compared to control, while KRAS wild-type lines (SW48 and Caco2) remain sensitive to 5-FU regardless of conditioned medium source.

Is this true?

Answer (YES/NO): NO